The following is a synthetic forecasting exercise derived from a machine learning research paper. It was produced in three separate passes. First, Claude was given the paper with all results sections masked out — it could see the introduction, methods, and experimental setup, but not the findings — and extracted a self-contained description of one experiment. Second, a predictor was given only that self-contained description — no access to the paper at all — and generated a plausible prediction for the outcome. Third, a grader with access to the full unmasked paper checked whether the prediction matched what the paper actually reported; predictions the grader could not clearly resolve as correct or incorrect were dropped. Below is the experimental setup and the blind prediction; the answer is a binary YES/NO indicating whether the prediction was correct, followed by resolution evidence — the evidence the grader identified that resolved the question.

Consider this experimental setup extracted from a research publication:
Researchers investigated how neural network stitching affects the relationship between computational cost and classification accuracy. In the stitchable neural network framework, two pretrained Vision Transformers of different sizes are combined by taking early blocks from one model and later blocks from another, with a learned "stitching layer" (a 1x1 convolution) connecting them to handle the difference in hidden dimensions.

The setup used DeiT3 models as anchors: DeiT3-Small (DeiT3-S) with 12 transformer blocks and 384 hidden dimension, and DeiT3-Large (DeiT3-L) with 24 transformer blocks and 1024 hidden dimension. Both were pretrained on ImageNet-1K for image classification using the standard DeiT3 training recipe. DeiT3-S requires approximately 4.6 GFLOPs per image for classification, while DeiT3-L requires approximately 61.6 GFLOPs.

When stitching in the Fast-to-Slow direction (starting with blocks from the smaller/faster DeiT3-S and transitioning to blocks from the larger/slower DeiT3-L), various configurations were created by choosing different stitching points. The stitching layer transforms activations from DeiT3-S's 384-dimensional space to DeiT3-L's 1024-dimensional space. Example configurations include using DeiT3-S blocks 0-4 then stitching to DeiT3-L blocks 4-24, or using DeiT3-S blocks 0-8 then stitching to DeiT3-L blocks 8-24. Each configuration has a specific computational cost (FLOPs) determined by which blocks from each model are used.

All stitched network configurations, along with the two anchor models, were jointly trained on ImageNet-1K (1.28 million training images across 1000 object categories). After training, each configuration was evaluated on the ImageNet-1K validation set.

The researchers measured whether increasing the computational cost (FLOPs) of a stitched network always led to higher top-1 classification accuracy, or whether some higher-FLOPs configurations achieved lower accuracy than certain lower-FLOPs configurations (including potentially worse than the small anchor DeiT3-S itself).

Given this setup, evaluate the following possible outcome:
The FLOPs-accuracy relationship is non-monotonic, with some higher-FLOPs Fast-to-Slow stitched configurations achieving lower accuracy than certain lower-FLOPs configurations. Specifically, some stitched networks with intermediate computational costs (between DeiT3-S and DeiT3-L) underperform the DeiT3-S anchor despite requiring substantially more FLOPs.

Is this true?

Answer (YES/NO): YES